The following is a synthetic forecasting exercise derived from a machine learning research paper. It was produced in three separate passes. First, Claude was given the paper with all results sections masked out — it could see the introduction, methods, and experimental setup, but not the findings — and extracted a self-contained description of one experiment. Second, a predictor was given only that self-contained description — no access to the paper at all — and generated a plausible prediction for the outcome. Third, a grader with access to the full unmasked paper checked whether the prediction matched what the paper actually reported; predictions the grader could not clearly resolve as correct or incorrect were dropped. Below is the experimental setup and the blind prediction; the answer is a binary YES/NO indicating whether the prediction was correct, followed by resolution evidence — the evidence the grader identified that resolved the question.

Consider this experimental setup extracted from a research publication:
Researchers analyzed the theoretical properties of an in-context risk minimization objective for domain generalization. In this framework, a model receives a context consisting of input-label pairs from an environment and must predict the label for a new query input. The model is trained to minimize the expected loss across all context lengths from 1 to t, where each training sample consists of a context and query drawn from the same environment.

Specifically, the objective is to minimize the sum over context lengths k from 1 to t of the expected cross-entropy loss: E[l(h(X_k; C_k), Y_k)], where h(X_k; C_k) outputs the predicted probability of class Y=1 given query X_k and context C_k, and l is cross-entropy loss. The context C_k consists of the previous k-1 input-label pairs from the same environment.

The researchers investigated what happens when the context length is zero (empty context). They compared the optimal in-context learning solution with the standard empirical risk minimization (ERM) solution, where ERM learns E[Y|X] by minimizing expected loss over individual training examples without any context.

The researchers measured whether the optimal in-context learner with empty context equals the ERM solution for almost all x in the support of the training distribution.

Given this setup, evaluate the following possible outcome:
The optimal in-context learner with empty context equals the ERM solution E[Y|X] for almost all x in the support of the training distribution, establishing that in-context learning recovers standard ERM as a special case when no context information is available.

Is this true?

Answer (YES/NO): YES